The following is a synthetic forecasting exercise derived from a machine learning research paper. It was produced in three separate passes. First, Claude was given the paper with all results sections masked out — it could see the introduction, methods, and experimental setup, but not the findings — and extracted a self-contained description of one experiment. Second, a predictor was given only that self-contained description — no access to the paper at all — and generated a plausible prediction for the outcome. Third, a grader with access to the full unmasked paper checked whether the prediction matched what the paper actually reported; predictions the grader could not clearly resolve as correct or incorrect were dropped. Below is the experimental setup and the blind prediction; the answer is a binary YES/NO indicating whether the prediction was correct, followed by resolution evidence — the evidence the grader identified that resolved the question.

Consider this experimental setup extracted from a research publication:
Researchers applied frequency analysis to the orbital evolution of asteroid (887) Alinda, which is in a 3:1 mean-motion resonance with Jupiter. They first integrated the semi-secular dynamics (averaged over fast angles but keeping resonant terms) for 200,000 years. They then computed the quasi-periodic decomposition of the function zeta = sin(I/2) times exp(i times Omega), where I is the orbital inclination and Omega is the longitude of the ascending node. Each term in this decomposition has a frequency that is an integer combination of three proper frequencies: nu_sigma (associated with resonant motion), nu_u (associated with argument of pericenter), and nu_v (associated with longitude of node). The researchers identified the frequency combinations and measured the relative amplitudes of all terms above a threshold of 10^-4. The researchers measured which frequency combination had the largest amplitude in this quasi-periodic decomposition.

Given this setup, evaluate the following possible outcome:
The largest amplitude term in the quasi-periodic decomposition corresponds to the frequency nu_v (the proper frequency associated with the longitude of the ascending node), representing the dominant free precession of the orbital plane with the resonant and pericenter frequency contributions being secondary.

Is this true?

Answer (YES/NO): YES